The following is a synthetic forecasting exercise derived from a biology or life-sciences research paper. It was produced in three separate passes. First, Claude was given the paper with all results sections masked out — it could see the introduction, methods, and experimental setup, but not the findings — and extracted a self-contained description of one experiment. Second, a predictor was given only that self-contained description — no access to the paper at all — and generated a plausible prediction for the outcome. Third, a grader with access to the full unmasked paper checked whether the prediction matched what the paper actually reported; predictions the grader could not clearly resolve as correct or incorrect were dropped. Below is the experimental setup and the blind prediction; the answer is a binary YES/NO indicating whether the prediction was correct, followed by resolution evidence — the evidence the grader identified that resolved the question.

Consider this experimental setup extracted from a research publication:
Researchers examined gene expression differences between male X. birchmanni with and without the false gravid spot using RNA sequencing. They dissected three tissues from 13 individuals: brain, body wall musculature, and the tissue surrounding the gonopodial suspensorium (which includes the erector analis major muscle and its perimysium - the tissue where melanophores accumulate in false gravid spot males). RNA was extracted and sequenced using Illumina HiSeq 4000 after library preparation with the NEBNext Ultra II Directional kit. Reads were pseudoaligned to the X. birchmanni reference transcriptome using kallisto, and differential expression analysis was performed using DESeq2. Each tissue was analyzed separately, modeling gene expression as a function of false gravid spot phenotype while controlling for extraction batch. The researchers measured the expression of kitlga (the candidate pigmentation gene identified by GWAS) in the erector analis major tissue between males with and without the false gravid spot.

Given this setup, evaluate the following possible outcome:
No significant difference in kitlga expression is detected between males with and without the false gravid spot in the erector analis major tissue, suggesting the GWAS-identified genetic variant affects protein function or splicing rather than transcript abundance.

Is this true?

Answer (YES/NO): NO